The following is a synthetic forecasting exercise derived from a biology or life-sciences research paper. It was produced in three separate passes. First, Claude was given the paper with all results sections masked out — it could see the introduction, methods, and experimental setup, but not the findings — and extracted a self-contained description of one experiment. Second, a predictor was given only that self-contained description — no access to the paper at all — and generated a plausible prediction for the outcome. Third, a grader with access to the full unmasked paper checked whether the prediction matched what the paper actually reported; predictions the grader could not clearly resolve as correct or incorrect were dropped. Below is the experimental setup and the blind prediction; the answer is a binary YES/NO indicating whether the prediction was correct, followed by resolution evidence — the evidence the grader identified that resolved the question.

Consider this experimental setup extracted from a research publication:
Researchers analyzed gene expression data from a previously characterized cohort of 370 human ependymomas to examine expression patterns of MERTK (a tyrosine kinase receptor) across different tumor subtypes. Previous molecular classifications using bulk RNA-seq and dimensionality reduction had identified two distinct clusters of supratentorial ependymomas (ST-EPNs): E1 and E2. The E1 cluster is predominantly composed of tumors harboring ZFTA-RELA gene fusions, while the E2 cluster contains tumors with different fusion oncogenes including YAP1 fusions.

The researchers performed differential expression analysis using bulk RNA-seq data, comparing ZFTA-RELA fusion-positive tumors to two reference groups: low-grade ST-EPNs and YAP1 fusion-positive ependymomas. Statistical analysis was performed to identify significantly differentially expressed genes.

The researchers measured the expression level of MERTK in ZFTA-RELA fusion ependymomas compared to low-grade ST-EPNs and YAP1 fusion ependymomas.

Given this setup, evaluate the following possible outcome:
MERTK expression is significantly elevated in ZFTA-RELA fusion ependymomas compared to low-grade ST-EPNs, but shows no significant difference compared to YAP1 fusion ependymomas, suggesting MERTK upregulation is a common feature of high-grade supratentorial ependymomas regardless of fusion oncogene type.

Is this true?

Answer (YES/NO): NO